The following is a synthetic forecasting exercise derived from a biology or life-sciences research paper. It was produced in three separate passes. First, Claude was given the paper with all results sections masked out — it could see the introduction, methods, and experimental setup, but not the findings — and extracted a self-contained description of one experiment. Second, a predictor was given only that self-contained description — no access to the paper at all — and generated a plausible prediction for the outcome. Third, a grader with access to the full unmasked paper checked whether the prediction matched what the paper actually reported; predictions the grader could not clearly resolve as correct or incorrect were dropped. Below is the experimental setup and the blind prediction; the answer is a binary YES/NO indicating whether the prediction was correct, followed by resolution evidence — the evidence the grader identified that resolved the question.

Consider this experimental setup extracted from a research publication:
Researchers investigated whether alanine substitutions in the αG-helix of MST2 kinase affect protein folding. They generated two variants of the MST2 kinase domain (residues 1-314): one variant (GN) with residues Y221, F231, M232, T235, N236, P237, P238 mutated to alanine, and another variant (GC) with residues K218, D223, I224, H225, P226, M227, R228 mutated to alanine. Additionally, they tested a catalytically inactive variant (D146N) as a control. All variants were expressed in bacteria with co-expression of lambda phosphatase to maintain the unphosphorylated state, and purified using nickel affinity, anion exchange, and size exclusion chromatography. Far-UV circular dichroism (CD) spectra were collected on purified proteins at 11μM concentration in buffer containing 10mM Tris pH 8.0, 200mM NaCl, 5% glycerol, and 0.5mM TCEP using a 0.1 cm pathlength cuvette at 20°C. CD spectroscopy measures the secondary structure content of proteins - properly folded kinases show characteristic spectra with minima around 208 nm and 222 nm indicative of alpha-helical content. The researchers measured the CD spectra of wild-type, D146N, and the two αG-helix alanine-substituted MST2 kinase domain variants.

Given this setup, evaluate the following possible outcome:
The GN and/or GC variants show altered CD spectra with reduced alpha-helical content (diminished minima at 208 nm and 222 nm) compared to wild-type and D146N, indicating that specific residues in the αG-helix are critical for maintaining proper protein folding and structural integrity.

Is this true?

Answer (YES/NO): NO